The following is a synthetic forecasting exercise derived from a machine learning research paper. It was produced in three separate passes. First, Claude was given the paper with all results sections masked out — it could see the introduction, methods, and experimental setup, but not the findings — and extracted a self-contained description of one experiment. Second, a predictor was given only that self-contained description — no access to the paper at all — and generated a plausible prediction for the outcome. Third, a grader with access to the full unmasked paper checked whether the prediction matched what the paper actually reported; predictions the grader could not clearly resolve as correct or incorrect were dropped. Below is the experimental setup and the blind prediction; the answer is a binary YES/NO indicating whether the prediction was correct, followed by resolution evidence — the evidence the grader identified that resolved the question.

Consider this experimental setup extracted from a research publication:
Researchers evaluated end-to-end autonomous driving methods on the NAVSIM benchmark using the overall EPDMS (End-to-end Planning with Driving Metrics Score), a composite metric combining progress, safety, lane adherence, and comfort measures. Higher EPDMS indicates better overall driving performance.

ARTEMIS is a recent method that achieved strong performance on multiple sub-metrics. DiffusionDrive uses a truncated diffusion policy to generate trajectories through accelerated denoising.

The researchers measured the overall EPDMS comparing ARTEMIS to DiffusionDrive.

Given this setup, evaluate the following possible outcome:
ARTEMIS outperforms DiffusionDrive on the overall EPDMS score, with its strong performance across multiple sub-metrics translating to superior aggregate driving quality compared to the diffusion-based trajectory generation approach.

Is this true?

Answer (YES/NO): NO